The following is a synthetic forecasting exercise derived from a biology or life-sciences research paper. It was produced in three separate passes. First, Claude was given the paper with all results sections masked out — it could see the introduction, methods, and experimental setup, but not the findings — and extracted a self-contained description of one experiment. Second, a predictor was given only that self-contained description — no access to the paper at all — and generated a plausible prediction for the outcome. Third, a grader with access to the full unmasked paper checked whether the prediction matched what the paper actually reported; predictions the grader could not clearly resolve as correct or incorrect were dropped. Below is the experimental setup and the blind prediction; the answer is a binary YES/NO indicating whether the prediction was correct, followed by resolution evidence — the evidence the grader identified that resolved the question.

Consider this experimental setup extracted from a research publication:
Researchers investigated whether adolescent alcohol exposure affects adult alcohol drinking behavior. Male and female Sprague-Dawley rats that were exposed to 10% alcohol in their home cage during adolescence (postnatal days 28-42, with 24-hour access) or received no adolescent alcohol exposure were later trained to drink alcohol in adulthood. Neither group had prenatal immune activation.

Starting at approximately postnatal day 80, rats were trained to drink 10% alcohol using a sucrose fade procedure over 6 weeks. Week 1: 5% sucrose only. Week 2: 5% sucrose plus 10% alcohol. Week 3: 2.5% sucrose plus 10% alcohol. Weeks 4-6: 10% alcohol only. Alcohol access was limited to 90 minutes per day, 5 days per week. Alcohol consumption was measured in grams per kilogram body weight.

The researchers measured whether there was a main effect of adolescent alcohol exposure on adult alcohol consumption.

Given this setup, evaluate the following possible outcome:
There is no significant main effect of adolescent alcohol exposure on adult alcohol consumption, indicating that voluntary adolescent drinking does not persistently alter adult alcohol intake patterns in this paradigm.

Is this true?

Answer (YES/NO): YES